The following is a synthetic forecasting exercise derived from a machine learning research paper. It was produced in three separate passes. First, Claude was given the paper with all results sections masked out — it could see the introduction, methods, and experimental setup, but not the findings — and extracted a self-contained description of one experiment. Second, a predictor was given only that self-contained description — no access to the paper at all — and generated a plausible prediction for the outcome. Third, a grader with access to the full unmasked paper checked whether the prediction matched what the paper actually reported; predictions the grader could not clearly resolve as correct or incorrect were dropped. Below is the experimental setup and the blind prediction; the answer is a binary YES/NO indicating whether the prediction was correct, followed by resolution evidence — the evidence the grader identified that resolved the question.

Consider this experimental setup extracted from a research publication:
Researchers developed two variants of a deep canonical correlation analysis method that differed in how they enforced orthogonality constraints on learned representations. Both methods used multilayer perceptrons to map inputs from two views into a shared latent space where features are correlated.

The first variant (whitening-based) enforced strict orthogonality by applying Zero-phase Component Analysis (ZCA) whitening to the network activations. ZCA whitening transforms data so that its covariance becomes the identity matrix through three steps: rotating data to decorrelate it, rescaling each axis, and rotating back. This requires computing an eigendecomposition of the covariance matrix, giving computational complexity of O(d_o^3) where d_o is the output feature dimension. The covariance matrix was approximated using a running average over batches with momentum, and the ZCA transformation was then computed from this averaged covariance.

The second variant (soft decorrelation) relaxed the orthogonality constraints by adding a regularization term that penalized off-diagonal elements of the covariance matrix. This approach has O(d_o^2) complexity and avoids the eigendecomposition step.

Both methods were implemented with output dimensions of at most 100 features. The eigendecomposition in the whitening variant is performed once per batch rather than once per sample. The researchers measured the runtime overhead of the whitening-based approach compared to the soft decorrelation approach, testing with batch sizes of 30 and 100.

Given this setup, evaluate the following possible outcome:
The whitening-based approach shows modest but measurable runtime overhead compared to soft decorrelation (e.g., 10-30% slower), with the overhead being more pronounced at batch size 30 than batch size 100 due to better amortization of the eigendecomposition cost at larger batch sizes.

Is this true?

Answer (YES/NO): NO